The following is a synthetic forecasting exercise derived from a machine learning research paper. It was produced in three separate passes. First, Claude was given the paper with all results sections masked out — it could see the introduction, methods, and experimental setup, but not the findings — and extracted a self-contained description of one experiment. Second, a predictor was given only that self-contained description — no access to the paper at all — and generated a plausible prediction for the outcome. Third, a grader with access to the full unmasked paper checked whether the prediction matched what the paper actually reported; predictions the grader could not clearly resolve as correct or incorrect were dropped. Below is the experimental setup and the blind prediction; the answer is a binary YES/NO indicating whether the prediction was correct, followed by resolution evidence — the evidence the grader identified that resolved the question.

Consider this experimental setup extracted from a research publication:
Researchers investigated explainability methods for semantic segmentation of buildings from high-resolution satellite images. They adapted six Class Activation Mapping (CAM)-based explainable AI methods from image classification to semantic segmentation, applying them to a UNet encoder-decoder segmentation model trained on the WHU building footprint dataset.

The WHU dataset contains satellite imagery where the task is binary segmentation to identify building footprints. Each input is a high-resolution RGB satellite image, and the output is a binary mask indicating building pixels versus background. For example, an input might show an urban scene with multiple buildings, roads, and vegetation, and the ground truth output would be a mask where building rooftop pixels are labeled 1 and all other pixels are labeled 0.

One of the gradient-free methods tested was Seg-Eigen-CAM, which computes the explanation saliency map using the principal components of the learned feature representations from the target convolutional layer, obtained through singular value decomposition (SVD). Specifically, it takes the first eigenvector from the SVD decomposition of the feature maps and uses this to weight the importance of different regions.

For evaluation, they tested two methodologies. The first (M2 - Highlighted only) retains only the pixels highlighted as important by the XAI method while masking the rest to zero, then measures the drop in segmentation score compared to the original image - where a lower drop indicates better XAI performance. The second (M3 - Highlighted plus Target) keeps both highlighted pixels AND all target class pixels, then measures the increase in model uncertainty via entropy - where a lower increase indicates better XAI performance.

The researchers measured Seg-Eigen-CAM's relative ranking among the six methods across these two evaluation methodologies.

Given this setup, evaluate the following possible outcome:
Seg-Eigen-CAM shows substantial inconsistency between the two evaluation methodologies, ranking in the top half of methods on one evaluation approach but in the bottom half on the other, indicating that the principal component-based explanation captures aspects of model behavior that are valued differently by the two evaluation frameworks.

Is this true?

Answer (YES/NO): YES